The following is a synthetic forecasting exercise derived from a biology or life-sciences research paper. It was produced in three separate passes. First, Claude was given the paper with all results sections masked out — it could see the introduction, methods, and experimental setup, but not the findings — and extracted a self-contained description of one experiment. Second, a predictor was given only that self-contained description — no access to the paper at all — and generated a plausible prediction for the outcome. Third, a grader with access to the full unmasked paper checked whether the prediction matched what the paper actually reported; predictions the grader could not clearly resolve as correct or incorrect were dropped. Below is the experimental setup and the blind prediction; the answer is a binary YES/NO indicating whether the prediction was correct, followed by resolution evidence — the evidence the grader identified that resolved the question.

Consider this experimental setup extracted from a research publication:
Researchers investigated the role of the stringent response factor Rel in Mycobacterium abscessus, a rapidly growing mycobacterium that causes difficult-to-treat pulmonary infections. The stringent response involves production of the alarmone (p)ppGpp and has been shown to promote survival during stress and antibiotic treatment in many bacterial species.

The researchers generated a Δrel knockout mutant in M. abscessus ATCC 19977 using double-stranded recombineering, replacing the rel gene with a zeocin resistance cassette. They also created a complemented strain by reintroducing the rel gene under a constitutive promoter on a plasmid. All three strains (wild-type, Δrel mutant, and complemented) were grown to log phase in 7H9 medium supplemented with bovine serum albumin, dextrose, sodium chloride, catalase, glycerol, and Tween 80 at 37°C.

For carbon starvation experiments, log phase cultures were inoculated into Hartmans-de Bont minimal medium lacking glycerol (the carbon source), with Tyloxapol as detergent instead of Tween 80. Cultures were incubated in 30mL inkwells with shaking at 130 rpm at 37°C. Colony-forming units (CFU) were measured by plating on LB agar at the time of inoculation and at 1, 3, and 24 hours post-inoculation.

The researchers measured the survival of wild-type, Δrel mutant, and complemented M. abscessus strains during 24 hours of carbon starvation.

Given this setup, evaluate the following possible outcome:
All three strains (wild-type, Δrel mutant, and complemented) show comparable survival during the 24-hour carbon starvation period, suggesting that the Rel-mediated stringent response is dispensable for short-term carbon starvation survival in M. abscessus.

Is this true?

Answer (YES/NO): YES